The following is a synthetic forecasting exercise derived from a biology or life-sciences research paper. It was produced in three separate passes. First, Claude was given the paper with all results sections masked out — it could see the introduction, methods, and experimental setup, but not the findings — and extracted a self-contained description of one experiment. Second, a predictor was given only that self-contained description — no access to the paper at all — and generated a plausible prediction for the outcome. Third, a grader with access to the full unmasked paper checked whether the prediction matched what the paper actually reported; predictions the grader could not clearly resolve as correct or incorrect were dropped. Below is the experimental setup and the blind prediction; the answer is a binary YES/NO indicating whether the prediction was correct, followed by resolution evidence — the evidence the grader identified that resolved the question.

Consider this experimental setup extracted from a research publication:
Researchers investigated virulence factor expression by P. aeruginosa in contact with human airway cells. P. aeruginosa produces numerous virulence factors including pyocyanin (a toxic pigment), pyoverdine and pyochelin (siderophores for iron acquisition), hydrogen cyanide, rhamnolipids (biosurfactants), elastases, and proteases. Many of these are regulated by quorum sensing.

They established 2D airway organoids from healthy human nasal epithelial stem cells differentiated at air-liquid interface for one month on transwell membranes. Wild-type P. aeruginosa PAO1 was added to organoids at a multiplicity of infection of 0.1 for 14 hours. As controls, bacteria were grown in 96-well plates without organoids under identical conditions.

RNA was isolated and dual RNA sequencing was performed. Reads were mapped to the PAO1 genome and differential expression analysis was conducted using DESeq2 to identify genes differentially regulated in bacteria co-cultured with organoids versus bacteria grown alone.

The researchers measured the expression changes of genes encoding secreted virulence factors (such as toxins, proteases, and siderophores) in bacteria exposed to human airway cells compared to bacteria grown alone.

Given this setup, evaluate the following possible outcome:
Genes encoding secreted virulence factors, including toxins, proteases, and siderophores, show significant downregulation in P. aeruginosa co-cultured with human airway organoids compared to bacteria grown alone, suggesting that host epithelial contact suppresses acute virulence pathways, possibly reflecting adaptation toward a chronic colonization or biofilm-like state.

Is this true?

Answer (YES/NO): NO